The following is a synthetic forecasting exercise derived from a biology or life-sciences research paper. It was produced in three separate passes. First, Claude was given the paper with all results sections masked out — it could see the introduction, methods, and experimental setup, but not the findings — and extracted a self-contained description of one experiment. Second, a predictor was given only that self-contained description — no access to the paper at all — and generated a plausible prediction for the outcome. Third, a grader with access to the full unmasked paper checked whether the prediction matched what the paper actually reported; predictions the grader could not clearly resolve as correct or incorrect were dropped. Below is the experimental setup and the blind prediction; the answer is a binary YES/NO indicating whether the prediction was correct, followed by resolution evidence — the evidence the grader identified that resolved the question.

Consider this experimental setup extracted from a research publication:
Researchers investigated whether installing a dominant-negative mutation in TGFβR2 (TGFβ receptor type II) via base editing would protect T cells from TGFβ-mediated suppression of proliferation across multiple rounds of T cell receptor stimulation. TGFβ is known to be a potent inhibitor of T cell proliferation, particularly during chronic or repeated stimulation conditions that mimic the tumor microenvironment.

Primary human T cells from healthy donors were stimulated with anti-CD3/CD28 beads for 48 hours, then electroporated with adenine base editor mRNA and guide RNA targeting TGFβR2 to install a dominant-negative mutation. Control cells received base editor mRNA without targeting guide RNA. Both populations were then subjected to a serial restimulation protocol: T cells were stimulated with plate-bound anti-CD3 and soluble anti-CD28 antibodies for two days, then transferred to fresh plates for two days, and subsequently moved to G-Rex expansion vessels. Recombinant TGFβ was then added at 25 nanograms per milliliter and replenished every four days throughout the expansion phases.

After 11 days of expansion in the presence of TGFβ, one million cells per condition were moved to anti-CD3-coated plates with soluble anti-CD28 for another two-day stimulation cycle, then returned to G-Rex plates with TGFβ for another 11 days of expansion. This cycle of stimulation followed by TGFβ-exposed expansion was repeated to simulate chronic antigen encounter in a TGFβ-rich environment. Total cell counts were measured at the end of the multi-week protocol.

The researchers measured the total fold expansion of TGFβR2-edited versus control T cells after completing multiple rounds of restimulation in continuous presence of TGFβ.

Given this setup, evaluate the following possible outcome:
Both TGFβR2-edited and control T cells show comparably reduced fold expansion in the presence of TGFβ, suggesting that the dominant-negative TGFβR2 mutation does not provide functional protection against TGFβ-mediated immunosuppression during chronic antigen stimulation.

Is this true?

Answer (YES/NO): NO